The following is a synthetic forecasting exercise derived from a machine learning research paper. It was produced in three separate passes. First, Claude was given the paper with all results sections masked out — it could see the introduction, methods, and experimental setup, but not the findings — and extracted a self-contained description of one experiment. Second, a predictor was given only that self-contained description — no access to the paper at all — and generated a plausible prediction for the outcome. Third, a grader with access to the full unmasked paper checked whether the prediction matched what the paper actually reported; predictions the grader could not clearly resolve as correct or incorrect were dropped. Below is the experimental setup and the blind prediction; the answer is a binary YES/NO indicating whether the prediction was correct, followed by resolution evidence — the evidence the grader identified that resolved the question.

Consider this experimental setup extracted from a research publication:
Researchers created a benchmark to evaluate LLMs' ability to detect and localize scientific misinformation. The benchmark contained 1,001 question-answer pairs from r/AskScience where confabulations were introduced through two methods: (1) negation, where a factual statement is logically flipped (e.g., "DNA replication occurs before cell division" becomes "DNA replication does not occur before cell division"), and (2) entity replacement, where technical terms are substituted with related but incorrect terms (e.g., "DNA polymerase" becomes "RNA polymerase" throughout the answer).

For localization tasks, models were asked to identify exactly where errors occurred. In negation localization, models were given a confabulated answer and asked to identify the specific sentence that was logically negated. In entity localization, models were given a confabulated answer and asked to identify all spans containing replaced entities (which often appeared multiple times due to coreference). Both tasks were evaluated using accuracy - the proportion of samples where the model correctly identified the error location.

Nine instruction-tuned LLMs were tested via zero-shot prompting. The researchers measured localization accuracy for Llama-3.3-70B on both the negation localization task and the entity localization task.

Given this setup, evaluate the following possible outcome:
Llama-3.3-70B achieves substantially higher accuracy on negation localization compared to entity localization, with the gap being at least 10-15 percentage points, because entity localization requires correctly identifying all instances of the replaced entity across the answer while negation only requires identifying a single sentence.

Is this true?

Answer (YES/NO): YES